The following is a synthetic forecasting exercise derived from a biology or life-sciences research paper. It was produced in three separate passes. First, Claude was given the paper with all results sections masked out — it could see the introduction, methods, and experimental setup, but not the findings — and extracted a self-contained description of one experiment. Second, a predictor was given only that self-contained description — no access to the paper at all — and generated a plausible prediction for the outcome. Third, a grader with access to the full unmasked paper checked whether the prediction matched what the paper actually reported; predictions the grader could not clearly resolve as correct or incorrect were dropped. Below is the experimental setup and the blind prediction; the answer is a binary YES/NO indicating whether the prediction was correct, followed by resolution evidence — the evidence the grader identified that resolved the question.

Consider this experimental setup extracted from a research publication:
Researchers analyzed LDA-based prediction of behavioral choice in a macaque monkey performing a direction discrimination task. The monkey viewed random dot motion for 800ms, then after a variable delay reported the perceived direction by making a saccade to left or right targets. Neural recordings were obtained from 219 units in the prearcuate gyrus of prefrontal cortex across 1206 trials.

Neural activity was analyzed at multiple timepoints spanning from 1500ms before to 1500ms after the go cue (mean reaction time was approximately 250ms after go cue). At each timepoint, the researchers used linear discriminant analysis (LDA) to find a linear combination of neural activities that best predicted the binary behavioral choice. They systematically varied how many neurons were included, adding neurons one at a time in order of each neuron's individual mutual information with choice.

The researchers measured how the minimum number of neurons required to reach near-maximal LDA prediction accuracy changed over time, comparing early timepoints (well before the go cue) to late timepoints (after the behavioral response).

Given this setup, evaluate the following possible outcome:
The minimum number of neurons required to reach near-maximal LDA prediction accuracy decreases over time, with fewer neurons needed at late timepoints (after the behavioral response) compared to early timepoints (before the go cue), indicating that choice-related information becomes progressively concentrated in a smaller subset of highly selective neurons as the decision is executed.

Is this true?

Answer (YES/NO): NO